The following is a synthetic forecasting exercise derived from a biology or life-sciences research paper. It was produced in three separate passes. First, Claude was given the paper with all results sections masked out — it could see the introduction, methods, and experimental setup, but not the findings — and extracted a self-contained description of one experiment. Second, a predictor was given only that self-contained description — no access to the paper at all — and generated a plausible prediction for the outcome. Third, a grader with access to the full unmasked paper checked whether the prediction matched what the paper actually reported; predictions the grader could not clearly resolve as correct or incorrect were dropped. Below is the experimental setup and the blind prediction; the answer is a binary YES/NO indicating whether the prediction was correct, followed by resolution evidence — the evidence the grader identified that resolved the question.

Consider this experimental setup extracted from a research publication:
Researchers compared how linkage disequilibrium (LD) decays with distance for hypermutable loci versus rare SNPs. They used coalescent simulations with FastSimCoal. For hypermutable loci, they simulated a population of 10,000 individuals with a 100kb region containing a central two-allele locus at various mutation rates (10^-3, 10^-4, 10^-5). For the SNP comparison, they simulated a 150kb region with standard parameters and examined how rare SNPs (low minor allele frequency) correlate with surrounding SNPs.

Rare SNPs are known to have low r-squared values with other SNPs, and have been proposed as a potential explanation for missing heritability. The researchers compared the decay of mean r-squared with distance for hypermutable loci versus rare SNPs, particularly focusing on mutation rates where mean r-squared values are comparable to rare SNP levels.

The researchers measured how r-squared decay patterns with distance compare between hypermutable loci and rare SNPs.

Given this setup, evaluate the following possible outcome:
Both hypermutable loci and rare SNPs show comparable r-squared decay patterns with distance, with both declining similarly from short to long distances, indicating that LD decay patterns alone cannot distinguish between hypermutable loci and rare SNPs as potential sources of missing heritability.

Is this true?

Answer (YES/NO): NO